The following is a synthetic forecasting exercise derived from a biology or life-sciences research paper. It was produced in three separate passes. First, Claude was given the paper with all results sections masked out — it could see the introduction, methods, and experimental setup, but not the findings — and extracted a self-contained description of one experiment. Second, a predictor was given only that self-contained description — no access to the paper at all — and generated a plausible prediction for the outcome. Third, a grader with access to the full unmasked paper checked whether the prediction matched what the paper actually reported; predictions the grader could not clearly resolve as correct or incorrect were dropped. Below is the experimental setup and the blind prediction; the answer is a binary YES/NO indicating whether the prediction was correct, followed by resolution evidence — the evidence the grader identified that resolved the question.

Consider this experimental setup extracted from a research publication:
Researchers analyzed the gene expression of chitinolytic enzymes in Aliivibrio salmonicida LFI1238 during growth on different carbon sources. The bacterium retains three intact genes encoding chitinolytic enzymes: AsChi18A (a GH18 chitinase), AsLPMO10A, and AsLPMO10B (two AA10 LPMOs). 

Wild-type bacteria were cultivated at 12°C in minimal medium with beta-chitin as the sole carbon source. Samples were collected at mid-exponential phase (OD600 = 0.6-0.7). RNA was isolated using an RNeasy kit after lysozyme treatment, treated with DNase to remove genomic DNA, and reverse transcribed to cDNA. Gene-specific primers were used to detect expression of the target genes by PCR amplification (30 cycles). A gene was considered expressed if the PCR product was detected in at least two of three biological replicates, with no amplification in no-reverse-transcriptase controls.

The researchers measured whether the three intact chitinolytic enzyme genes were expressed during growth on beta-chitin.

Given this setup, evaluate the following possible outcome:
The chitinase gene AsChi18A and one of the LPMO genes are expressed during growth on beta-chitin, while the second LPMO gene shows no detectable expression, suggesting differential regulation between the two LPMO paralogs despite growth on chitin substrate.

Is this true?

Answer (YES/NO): YES